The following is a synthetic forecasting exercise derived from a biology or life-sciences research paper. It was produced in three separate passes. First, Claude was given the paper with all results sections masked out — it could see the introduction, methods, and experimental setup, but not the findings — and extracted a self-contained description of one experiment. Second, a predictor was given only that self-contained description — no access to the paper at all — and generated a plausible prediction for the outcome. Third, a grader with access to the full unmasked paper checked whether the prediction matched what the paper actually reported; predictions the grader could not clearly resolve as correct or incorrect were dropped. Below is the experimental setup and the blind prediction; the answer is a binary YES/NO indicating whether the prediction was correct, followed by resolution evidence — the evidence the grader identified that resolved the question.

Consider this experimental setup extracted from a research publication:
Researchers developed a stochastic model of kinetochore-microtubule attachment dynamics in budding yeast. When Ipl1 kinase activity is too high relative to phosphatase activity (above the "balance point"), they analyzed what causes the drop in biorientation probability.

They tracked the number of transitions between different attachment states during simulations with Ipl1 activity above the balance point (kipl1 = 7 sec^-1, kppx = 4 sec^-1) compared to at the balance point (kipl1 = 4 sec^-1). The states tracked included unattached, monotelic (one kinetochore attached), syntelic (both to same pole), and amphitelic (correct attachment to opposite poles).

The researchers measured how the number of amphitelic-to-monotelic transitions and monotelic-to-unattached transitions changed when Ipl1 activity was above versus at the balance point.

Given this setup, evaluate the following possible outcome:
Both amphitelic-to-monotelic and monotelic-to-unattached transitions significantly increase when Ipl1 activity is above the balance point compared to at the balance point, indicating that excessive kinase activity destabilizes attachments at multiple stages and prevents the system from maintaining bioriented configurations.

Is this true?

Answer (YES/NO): YES